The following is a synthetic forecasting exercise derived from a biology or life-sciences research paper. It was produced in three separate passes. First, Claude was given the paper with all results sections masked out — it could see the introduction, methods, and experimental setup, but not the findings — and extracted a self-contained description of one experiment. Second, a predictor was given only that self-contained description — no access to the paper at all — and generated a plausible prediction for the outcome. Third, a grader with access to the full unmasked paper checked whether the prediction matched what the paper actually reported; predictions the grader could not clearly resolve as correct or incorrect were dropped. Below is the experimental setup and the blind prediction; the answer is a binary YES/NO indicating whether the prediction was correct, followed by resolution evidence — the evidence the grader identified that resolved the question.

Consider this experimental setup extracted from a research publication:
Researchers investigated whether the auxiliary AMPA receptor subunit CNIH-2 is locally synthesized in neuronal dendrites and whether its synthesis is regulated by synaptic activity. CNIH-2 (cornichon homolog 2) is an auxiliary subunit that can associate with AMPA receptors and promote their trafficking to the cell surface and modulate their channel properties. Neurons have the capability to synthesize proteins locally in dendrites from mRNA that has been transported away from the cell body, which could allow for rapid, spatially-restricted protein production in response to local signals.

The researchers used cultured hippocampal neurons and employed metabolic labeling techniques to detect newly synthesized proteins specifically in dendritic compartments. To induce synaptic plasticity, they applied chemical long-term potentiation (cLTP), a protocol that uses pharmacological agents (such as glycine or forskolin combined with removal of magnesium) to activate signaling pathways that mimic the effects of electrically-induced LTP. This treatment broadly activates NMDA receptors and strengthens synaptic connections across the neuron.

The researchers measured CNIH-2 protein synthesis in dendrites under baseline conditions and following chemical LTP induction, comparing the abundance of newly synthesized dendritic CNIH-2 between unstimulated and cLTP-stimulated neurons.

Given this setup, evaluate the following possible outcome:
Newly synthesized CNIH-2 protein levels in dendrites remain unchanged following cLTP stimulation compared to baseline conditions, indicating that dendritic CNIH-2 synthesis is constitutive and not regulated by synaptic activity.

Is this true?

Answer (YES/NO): NO